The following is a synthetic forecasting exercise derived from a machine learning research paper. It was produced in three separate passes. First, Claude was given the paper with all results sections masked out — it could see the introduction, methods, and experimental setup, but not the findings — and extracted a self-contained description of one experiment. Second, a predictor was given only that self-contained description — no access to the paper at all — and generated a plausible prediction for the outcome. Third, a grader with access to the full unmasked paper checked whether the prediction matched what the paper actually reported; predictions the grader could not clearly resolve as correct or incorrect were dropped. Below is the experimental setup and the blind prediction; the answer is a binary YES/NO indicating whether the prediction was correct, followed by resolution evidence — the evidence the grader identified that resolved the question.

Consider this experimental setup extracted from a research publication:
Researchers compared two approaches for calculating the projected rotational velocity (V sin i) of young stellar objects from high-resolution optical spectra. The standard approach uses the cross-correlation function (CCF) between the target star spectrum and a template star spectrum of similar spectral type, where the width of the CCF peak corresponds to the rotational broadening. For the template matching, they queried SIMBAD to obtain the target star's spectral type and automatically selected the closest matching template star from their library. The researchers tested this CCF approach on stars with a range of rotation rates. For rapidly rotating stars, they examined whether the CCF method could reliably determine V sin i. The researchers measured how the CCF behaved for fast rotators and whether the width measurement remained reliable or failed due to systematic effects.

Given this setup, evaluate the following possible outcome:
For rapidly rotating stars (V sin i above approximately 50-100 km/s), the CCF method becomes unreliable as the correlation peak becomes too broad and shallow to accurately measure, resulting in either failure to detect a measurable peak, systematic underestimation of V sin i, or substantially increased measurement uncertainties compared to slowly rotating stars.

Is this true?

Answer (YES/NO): YES